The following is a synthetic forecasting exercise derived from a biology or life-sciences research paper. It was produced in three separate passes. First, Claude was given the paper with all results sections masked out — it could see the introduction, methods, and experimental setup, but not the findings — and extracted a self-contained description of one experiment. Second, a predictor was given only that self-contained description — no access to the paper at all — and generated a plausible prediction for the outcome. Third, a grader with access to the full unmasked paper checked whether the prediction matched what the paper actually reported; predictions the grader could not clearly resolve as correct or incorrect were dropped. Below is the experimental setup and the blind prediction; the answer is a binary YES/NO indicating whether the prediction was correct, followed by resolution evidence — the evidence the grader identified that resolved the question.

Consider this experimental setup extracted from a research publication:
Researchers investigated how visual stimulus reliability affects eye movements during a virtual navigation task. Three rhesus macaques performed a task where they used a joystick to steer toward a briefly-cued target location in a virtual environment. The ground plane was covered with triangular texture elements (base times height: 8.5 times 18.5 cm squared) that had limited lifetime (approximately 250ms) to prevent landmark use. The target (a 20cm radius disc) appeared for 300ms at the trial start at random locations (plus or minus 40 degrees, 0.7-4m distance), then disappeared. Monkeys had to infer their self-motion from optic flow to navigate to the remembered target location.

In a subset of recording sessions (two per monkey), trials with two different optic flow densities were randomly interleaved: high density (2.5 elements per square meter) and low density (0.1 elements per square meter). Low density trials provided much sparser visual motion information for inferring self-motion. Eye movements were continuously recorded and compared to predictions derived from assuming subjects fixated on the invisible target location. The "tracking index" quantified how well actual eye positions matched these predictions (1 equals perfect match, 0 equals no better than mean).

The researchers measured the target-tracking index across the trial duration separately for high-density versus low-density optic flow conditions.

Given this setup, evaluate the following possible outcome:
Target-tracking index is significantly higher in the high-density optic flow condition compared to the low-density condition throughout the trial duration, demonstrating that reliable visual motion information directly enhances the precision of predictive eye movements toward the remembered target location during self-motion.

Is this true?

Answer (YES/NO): NO